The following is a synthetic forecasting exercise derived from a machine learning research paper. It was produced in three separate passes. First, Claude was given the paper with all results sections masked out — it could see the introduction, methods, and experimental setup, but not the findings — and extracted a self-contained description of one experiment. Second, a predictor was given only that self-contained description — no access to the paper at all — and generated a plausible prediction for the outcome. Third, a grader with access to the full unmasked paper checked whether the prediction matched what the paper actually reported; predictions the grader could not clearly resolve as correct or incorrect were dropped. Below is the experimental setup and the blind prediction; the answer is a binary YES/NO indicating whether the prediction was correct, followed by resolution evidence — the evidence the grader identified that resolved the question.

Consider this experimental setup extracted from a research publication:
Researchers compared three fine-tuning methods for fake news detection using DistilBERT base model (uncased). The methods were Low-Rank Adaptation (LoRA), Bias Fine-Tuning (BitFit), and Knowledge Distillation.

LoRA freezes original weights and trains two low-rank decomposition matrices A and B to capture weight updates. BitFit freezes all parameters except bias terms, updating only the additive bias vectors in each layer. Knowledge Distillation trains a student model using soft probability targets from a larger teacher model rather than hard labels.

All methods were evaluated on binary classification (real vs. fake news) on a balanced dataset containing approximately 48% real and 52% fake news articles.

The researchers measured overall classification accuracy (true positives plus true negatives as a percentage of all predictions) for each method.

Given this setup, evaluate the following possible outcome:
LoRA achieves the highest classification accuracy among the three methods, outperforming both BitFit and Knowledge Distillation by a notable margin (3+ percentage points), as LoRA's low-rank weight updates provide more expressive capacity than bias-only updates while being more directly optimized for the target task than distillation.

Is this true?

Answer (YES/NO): NO